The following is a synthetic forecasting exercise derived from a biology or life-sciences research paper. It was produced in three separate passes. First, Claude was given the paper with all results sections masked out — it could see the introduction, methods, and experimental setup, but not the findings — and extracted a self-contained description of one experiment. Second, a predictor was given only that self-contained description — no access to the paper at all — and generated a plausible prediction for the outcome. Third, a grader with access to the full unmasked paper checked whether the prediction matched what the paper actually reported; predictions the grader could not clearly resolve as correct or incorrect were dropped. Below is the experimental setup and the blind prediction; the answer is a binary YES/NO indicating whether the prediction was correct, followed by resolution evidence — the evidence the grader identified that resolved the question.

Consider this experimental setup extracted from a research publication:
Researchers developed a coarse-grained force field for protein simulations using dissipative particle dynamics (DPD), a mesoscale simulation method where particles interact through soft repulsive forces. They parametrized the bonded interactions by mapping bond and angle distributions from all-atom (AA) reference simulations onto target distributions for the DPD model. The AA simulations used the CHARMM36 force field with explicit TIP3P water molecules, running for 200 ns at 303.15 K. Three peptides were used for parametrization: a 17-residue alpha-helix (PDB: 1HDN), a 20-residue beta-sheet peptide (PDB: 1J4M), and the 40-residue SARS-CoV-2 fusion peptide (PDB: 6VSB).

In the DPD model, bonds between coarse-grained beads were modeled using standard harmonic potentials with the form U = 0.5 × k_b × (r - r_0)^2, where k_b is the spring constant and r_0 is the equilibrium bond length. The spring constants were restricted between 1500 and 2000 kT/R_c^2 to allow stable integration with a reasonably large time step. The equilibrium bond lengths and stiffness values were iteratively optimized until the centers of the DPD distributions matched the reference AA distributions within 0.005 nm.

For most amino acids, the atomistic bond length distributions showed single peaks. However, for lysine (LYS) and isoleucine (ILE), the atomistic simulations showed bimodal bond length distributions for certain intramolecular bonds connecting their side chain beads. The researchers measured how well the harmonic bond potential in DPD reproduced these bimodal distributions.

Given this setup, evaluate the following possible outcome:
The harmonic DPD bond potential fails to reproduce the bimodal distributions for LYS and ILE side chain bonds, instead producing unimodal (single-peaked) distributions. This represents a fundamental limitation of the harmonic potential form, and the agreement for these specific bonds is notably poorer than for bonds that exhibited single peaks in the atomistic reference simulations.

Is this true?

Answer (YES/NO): YES